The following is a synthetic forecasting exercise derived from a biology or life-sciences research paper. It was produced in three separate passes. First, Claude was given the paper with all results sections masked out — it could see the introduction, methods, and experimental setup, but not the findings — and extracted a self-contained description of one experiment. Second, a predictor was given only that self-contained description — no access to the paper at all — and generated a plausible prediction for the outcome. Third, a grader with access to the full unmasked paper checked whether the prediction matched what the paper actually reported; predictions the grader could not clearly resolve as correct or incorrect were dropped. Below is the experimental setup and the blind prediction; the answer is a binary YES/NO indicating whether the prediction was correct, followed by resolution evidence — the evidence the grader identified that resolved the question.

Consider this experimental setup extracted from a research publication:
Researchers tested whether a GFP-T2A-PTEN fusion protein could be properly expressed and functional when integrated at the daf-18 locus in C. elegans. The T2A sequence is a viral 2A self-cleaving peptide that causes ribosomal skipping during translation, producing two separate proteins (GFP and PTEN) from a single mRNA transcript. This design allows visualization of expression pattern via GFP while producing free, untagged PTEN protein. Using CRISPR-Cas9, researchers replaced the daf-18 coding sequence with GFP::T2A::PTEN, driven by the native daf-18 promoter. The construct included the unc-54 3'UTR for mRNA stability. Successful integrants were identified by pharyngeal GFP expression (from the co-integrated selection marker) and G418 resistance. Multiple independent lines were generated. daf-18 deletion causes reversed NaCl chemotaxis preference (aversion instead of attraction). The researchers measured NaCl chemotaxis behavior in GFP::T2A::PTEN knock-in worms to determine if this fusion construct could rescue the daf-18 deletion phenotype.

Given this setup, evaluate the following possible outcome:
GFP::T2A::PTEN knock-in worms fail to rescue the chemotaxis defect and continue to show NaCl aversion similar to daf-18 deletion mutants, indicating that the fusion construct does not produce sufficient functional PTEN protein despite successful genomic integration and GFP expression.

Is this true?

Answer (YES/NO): NO